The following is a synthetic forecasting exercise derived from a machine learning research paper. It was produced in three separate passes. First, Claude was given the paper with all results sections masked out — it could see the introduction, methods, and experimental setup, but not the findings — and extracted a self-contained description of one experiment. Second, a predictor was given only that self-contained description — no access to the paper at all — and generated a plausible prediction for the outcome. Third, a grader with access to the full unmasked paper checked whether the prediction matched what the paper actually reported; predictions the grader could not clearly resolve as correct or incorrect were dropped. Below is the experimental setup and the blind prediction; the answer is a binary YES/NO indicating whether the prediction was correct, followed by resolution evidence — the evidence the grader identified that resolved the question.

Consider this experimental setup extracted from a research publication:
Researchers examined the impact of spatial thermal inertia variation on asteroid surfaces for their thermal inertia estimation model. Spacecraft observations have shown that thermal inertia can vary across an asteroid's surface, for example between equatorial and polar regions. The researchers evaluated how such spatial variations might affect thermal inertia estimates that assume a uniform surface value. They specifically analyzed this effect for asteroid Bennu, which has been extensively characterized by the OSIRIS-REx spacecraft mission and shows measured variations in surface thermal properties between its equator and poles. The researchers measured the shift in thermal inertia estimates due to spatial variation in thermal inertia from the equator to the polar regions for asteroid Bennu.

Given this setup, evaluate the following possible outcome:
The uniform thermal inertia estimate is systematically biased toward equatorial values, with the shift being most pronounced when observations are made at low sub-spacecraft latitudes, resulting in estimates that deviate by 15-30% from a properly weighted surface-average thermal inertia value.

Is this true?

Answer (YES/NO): NO